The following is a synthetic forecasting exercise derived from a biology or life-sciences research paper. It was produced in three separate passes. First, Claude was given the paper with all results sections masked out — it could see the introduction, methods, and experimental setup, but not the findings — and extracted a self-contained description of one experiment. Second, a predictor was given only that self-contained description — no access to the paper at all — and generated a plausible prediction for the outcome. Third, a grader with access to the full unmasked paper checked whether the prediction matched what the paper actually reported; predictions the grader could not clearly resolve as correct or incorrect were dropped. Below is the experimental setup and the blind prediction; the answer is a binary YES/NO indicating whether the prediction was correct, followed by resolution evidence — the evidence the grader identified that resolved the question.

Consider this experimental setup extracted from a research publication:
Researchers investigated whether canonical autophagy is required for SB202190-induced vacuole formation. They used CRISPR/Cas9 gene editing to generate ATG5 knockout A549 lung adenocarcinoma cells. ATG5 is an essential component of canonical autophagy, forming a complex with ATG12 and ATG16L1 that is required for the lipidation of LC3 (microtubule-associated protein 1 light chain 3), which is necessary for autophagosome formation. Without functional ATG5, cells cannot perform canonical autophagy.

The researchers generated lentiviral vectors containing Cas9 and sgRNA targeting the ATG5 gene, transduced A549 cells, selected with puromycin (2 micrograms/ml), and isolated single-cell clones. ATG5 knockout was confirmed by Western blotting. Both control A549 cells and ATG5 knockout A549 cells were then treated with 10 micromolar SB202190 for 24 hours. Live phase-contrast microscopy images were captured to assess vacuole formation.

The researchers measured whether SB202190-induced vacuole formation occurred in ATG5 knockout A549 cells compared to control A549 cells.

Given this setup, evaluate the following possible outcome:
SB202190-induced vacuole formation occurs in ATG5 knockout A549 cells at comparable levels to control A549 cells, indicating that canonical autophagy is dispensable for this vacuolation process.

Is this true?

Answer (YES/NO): YES